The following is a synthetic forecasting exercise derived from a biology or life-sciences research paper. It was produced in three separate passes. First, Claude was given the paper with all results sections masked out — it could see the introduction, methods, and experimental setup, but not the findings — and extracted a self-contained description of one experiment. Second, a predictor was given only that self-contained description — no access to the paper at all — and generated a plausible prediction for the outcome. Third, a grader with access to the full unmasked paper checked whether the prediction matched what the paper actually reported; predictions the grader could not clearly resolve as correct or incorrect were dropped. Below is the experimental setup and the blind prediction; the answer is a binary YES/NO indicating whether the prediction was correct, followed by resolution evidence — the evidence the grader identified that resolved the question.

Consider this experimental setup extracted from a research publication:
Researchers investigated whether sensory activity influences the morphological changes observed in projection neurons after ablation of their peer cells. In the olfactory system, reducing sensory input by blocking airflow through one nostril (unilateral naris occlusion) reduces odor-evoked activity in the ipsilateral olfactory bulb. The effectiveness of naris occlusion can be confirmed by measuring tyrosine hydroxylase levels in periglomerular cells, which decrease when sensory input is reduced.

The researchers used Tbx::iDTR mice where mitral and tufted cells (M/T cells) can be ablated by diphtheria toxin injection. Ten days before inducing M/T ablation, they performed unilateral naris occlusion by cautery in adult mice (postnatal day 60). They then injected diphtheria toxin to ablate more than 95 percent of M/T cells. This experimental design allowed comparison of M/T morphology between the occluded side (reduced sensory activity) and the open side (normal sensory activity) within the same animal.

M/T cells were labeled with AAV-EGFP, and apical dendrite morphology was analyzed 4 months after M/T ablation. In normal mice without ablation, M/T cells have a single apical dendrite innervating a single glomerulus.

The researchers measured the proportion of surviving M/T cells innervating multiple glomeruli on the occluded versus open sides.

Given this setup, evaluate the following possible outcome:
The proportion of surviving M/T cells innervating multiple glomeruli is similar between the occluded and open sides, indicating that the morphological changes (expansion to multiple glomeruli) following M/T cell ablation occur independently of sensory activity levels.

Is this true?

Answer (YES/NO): YES